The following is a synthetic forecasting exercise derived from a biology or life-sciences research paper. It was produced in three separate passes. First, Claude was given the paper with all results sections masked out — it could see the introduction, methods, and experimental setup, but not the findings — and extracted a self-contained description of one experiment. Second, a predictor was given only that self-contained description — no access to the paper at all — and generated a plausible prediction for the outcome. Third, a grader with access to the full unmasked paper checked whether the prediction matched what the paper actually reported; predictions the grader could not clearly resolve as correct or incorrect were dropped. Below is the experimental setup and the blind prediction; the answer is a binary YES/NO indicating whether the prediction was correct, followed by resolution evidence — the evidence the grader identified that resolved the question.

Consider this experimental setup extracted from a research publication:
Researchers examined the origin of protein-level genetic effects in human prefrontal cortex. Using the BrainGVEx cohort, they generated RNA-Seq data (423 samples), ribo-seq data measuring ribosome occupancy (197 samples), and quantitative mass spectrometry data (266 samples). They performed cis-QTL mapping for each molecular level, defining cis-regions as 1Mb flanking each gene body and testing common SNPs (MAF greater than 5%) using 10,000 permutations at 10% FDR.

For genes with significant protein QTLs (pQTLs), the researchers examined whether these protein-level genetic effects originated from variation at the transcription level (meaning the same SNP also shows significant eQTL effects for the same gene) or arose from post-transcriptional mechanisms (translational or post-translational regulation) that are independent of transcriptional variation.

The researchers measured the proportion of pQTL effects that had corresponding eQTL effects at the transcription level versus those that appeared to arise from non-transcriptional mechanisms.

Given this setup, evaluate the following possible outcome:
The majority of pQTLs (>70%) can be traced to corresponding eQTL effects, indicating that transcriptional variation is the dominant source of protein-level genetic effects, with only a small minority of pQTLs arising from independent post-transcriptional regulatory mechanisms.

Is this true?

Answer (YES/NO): YES